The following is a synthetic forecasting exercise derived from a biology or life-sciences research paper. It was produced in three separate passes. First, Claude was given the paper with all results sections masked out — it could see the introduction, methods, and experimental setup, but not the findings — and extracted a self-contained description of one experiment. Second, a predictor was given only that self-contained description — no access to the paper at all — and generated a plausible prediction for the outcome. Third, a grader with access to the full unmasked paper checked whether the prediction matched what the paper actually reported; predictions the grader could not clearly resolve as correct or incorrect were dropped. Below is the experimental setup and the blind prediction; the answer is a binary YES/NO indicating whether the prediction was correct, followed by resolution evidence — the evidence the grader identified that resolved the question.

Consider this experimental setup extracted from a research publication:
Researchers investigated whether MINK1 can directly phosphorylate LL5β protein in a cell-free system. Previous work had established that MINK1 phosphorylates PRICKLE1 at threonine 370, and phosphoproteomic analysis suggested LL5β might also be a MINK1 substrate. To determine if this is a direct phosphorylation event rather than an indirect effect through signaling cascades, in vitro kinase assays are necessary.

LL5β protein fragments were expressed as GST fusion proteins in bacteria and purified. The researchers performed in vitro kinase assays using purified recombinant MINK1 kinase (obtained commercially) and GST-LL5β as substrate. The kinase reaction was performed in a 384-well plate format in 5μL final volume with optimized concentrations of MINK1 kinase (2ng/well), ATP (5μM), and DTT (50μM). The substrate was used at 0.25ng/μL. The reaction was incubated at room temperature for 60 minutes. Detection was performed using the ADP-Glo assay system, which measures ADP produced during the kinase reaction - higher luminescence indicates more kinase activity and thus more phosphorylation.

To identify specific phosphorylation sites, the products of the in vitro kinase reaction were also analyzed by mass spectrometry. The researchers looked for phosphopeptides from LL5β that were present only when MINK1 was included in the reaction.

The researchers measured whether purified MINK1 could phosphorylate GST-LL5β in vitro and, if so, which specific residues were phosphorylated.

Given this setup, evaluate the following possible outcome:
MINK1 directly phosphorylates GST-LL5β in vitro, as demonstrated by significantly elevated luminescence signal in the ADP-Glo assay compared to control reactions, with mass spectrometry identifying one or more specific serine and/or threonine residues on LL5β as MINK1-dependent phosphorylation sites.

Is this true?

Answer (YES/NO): NO